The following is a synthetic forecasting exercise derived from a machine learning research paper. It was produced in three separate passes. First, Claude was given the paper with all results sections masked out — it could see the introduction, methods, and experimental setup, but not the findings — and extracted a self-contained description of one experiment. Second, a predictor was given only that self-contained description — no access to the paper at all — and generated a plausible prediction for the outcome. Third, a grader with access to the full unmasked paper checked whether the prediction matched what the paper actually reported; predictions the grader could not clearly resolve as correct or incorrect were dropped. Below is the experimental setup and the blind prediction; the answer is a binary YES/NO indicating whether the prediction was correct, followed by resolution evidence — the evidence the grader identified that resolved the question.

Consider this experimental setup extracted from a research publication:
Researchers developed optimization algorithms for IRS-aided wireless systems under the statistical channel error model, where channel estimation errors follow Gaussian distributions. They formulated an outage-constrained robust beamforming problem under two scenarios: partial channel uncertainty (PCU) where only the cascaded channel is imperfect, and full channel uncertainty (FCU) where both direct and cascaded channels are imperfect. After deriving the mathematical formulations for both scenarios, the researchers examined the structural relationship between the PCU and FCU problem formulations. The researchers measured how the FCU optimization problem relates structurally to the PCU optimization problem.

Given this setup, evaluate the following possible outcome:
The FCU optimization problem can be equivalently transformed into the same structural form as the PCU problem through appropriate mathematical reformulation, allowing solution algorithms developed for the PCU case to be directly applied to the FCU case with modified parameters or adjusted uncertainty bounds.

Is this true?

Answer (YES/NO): YES